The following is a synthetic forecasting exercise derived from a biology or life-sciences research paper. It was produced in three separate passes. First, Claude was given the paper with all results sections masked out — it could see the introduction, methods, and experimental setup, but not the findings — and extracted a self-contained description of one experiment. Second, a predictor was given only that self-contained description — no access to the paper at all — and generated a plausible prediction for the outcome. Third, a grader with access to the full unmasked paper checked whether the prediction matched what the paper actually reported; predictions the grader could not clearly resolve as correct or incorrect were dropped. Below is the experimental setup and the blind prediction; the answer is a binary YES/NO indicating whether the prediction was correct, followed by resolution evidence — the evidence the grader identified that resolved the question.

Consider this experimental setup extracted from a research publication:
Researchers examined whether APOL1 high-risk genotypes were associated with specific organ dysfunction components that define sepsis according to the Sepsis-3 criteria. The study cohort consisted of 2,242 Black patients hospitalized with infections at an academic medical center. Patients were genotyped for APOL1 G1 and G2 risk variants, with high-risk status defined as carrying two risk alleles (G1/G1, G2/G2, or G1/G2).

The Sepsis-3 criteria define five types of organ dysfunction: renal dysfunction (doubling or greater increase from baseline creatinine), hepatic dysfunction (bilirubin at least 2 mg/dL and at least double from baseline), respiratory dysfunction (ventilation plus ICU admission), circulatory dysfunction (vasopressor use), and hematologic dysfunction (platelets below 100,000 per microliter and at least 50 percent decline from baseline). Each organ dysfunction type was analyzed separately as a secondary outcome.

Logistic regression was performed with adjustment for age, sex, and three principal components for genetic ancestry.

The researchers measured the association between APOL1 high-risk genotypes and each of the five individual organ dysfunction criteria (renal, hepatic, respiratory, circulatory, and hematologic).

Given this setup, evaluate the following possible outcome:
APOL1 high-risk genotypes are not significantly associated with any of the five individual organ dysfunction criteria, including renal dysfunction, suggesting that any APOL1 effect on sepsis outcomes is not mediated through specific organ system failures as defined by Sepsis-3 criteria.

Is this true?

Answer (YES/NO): NO